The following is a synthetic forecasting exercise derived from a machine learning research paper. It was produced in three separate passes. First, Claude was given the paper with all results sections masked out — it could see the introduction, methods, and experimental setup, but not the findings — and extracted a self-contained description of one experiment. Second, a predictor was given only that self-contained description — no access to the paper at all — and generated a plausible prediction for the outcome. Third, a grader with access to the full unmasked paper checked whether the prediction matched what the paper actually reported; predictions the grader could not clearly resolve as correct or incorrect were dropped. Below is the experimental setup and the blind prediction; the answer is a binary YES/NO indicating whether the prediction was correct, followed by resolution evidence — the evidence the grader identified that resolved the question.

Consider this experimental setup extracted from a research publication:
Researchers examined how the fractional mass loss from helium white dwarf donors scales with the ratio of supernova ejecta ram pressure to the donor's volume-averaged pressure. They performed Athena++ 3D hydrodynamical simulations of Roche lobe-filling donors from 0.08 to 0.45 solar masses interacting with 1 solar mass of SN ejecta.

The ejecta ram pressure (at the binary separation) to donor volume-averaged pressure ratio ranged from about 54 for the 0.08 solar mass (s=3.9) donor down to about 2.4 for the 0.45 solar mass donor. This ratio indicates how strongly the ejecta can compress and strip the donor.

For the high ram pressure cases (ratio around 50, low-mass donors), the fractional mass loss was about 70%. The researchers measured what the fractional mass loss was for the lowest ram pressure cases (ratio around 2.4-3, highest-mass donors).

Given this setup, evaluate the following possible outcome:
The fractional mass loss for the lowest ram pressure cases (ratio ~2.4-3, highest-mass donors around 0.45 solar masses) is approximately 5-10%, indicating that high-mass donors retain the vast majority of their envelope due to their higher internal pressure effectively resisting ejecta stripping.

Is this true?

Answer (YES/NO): NO